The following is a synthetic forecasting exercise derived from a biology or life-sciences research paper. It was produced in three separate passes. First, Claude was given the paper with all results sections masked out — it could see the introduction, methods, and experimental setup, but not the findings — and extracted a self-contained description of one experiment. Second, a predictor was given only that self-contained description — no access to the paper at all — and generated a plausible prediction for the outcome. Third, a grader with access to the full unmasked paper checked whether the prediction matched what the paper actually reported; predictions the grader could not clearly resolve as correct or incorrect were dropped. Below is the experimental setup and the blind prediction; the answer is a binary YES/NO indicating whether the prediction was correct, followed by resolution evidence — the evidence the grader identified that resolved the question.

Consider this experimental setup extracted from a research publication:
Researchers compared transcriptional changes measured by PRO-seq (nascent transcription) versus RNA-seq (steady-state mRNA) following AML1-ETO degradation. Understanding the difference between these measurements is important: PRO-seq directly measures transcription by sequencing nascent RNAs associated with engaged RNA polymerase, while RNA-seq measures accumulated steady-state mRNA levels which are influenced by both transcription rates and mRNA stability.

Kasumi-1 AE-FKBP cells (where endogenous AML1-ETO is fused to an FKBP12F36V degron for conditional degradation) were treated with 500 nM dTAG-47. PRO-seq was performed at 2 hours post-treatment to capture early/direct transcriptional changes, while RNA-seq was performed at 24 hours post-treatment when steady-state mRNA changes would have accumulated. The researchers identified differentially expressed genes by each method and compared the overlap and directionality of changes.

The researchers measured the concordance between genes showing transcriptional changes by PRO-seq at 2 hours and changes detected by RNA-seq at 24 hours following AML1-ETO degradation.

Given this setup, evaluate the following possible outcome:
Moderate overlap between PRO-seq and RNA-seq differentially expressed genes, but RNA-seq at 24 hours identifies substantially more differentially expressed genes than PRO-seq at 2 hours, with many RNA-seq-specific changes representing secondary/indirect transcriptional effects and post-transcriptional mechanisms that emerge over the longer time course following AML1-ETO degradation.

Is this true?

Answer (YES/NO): YES